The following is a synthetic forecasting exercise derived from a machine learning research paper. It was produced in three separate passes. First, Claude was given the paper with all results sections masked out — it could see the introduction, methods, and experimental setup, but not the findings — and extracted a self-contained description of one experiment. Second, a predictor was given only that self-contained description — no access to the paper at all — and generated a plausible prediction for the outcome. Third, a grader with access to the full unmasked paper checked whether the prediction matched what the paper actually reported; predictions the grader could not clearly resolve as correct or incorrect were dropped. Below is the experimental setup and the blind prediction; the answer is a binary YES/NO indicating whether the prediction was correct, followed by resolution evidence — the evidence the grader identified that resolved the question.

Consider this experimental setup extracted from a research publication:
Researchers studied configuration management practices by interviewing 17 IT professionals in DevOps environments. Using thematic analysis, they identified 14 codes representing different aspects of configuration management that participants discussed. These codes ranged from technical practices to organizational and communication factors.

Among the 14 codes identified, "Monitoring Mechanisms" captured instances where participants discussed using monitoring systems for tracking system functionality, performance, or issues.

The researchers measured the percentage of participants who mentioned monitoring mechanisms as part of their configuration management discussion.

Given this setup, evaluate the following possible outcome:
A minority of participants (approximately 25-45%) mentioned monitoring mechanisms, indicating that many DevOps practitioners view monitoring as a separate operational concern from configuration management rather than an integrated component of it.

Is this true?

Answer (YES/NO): NO